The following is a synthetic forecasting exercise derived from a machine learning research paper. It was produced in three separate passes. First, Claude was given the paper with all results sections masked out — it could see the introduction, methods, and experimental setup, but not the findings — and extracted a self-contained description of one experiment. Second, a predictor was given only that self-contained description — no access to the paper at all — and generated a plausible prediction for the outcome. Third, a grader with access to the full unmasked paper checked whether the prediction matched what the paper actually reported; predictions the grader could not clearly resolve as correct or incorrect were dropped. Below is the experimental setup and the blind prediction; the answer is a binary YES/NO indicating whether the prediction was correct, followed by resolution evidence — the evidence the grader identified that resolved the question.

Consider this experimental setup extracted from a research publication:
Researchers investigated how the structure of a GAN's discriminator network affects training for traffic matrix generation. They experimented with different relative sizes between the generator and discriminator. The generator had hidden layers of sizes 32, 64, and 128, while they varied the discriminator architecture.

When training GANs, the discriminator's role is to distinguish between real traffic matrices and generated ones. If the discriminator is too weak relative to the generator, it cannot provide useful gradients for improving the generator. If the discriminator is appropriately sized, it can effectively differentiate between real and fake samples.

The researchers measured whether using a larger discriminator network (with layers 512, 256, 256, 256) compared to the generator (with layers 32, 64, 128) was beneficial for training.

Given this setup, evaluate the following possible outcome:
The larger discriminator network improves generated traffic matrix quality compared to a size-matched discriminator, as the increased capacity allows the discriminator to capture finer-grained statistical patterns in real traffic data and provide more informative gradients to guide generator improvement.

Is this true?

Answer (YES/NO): YES